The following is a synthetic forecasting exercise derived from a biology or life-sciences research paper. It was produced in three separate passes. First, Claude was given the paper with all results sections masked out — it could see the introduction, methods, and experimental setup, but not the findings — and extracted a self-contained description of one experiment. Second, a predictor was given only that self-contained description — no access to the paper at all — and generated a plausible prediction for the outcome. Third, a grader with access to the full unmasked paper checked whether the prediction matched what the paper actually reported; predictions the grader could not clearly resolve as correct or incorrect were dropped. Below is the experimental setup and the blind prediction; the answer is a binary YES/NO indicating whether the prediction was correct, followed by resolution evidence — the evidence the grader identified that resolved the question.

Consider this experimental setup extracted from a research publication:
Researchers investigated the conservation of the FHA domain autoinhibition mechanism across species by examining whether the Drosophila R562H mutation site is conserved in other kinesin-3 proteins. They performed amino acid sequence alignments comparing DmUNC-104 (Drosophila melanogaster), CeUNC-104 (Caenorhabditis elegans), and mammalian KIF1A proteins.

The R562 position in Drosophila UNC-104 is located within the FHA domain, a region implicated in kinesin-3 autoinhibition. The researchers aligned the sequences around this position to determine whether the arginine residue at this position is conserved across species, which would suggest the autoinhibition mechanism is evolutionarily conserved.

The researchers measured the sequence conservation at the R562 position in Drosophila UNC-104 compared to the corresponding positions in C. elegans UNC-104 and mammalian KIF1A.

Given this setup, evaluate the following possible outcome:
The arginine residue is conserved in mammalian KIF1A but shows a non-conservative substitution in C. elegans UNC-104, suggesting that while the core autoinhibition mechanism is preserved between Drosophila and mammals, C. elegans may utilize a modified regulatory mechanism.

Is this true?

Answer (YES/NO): NO